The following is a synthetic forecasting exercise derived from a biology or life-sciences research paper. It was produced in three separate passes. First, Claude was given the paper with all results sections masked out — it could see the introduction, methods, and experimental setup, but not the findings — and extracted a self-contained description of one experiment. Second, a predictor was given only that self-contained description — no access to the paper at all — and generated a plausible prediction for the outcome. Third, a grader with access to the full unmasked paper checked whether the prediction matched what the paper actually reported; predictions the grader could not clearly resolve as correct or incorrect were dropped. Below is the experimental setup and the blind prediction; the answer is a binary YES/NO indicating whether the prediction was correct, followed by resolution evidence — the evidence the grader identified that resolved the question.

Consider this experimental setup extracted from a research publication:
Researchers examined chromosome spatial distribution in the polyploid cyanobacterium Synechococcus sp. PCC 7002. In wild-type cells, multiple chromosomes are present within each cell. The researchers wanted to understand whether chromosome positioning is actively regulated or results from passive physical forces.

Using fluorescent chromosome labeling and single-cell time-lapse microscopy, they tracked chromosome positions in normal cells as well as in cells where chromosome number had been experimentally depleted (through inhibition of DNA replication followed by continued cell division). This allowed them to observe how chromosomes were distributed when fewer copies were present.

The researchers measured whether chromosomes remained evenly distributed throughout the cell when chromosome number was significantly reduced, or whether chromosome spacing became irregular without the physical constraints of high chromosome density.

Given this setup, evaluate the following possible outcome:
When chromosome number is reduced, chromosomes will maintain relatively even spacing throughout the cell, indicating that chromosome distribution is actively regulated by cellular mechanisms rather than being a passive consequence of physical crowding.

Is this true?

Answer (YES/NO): YES